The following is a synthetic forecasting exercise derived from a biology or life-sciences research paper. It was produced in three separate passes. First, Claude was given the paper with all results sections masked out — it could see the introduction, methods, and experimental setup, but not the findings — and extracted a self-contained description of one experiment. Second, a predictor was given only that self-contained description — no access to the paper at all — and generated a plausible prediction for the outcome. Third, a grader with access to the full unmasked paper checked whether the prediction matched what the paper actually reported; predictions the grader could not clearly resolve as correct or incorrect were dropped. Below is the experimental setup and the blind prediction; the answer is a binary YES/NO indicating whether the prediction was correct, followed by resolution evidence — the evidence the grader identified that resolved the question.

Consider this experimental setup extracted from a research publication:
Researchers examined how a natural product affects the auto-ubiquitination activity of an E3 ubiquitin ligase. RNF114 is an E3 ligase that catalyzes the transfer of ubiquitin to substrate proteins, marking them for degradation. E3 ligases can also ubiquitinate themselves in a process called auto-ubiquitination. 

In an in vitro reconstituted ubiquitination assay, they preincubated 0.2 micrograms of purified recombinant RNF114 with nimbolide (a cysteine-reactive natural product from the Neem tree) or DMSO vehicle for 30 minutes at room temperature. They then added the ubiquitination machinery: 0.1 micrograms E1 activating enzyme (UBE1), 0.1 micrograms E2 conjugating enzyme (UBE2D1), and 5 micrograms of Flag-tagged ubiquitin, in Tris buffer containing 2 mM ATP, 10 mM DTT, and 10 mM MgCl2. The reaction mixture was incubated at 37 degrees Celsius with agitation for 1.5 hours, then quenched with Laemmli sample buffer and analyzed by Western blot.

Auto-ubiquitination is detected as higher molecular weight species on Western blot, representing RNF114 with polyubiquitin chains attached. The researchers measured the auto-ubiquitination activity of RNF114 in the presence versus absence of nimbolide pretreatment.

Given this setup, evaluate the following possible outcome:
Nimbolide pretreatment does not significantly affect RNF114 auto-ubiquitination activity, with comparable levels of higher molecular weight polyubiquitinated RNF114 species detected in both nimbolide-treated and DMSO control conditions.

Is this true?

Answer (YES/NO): NO